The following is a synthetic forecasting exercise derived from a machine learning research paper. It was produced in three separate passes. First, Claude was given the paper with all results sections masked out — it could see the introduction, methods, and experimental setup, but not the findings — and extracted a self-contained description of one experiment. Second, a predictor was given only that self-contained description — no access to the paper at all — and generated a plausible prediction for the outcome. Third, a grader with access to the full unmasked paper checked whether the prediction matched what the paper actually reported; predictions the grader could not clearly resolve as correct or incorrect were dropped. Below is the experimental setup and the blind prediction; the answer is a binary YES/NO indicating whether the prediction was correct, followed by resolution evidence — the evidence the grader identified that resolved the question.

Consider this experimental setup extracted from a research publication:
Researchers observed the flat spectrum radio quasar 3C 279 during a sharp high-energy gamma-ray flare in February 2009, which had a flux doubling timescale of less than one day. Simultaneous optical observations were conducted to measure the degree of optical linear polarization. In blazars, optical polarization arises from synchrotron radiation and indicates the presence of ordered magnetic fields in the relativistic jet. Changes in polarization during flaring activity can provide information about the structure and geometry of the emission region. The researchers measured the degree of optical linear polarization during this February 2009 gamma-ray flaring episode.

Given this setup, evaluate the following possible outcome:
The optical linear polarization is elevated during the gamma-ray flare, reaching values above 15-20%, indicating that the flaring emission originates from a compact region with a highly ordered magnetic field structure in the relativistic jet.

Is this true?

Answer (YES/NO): NO